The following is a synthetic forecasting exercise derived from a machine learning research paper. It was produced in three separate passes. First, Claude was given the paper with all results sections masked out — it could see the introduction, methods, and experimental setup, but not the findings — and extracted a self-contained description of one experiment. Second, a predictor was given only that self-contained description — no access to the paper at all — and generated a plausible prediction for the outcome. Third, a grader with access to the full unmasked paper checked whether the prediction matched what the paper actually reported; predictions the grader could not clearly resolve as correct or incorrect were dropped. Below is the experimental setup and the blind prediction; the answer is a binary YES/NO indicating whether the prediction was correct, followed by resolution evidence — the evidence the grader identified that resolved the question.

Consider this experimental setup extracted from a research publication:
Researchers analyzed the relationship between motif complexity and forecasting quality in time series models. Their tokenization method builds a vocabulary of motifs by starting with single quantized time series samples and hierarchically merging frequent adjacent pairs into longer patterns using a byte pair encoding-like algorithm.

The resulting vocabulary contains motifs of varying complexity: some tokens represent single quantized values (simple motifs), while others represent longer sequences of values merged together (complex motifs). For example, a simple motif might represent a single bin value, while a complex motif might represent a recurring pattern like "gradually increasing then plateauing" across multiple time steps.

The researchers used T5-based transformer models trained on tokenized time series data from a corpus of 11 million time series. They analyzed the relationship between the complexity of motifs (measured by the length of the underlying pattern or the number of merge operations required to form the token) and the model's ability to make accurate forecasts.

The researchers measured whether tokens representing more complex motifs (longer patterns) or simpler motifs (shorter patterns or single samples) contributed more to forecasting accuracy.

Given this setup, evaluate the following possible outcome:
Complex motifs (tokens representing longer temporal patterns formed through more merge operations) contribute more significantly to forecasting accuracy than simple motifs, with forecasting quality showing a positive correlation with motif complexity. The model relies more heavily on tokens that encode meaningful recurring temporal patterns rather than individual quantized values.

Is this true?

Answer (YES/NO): YES